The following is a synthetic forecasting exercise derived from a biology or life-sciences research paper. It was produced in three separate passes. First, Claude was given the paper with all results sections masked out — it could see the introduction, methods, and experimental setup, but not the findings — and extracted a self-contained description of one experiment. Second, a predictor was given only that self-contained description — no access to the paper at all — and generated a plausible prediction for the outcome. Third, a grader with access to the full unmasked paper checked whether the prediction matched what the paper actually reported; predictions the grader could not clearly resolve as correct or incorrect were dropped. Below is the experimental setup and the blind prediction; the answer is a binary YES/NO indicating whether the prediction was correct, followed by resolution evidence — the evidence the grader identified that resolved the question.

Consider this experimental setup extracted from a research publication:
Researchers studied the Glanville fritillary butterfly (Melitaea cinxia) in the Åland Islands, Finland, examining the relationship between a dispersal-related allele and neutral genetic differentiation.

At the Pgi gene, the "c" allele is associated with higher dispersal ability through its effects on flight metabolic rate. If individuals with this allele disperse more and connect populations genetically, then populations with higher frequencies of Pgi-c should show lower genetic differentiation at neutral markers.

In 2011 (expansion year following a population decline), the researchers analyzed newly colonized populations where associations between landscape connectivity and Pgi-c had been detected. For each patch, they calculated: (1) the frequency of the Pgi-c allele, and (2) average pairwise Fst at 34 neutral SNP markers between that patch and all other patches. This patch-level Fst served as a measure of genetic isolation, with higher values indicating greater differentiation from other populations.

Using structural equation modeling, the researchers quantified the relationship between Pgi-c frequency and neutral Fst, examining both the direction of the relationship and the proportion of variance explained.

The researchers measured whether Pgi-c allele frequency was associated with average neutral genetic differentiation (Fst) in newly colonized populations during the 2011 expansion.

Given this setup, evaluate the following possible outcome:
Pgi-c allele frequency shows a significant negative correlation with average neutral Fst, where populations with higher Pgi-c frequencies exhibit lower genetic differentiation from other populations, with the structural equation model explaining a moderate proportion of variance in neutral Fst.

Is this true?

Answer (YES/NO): NO